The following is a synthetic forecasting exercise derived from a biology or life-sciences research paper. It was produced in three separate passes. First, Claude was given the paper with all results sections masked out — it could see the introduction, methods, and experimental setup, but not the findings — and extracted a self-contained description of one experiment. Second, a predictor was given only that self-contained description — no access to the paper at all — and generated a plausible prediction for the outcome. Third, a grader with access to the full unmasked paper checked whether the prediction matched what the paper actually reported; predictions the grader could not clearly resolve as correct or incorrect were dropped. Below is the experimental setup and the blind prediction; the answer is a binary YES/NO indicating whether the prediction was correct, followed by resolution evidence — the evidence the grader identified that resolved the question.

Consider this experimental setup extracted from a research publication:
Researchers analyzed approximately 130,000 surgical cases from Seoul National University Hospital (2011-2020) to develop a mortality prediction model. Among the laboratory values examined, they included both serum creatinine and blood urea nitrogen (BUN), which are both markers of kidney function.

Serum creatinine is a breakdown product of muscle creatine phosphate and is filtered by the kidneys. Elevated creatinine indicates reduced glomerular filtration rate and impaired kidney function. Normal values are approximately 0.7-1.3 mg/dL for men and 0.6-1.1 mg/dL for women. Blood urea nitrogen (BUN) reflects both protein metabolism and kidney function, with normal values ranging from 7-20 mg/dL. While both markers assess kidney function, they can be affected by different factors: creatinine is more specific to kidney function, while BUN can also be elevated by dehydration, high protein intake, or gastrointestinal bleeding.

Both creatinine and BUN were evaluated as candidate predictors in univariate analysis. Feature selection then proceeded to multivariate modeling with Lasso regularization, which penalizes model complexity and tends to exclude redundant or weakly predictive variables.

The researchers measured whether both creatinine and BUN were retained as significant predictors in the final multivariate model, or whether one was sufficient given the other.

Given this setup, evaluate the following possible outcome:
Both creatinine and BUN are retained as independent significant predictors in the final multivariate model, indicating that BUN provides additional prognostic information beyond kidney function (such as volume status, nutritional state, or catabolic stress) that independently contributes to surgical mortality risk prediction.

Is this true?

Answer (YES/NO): NO